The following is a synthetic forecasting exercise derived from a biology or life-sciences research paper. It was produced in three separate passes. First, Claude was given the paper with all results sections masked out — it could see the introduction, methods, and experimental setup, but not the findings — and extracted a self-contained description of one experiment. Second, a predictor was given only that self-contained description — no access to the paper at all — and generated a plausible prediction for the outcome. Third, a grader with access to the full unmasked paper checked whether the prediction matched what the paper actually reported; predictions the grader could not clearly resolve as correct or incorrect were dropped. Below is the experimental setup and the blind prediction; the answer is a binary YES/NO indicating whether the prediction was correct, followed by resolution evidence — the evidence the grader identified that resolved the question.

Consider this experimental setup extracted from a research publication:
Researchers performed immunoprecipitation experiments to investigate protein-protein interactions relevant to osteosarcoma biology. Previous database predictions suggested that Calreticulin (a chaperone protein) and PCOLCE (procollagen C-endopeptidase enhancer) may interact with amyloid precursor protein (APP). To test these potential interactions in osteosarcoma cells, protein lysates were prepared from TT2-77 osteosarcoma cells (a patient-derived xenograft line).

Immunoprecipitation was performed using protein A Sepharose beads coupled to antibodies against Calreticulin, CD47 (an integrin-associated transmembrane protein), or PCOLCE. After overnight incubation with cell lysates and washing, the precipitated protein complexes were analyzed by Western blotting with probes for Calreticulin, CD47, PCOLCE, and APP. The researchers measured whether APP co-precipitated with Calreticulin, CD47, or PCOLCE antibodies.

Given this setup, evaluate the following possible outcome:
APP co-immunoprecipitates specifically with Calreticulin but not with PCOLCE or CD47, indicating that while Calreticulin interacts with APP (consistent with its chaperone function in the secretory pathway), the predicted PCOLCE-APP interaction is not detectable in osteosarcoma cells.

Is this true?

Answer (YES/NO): NO